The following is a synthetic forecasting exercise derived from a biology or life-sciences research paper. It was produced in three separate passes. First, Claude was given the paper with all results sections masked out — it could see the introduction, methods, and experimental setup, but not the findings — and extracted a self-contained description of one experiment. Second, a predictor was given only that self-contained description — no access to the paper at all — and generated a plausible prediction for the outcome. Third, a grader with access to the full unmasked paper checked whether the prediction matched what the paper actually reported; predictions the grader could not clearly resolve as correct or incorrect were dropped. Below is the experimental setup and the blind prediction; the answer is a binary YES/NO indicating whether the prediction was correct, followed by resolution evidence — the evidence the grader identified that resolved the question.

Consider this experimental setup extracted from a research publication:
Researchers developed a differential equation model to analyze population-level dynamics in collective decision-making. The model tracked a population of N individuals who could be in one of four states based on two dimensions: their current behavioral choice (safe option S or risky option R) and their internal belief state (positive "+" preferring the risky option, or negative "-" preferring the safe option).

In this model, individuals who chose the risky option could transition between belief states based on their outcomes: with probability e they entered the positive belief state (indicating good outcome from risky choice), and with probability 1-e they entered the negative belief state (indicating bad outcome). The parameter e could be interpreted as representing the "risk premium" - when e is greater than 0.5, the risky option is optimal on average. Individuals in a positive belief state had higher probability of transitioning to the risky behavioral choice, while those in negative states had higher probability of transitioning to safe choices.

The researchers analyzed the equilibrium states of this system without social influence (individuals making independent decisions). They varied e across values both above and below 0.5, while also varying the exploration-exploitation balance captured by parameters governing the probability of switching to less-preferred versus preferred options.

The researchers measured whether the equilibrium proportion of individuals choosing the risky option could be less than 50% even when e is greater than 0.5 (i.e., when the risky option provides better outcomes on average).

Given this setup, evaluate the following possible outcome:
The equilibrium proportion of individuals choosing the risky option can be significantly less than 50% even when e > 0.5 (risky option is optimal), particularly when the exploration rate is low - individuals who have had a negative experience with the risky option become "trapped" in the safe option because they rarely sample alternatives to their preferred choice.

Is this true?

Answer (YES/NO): YES